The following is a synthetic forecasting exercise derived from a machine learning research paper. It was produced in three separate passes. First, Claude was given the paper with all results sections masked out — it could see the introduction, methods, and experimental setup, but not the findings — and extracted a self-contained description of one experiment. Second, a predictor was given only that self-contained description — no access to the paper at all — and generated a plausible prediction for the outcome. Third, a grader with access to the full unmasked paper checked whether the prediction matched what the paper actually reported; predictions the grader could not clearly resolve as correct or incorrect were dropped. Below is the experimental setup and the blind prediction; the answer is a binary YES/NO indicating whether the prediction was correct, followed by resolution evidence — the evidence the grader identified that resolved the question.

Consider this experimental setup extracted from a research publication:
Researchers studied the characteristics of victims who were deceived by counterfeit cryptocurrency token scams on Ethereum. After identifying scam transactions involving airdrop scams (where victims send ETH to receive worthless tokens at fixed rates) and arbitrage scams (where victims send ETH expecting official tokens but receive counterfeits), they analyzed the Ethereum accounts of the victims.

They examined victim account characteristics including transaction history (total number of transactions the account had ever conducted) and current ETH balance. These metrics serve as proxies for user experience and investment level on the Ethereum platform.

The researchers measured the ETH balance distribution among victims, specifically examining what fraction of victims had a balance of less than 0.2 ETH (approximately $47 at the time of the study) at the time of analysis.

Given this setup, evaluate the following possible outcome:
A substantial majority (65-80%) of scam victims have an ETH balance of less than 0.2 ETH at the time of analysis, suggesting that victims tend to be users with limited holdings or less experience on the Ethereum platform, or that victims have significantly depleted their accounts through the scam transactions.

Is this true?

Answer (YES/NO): NO